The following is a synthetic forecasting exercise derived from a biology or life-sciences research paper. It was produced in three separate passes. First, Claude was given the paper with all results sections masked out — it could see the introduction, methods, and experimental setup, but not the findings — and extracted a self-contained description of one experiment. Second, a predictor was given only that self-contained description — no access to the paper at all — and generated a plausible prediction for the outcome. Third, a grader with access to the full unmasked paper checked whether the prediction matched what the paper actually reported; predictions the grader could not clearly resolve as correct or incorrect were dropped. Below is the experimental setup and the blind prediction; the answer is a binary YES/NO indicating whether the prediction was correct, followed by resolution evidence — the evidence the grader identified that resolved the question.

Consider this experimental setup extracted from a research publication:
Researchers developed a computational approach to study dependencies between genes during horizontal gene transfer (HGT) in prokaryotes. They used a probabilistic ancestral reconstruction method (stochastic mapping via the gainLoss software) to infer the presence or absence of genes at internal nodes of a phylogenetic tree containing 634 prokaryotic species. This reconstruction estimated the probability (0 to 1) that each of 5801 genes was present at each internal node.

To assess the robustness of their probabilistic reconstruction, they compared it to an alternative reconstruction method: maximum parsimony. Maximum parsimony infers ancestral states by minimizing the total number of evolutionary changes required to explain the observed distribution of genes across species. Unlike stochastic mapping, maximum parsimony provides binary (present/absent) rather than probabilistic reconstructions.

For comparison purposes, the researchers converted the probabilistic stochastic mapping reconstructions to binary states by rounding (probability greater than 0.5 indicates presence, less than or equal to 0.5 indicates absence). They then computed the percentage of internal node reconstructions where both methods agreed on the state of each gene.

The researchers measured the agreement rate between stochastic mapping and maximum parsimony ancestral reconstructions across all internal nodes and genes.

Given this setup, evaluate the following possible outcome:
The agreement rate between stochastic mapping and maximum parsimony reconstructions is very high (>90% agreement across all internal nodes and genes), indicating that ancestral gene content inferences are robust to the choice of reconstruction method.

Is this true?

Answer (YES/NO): YES